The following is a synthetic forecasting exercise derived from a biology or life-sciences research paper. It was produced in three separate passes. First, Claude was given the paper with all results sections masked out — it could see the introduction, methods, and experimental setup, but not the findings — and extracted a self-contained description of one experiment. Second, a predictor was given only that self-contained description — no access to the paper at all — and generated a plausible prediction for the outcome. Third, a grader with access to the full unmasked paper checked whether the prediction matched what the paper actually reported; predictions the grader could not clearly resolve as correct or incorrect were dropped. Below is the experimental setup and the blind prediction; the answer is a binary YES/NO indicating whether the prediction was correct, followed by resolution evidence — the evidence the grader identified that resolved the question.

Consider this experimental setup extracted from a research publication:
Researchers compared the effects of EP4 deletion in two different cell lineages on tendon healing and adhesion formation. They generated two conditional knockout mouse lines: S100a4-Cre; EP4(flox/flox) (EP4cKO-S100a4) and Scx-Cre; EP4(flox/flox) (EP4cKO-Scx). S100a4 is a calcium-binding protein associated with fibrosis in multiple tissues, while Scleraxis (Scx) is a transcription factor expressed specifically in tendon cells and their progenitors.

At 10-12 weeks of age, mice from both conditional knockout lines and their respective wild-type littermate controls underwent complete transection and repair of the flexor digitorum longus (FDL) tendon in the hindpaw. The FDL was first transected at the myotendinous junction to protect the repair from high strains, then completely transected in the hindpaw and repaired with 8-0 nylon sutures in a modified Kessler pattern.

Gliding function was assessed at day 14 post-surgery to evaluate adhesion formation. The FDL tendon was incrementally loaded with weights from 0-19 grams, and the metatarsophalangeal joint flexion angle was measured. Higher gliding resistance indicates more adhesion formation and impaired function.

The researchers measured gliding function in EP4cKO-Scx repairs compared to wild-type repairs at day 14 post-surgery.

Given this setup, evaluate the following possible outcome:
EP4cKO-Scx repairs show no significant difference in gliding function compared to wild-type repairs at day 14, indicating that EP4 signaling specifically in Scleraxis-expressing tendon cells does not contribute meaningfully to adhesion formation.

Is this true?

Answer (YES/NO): YES